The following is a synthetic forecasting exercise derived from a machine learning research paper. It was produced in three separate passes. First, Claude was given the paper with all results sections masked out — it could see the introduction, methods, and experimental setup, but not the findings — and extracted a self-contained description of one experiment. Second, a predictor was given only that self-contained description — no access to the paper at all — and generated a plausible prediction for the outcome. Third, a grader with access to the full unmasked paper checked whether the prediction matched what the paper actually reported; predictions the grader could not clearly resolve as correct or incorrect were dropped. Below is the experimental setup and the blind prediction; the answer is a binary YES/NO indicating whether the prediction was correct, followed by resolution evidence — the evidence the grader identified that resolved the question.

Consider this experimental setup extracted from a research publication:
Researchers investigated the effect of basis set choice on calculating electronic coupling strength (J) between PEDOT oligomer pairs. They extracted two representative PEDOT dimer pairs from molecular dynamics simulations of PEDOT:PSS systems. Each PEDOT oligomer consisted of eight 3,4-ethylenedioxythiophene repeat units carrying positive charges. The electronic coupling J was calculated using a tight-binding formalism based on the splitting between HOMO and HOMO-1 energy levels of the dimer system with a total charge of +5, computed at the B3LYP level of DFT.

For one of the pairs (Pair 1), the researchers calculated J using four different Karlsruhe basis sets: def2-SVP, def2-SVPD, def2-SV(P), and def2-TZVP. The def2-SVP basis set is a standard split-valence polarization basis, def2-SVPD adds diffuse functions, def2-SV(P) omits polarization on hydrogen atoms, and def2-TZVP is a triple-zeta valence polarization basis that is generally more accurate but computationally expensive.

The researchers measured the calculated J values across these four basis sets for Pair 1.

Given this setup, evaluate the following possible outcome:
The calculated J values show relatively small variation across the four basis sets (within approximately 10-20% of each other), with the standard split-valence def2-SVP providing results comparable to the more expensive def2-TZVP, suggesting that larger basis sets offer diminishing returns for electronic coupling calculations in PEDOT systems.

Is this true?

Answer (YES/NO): NO